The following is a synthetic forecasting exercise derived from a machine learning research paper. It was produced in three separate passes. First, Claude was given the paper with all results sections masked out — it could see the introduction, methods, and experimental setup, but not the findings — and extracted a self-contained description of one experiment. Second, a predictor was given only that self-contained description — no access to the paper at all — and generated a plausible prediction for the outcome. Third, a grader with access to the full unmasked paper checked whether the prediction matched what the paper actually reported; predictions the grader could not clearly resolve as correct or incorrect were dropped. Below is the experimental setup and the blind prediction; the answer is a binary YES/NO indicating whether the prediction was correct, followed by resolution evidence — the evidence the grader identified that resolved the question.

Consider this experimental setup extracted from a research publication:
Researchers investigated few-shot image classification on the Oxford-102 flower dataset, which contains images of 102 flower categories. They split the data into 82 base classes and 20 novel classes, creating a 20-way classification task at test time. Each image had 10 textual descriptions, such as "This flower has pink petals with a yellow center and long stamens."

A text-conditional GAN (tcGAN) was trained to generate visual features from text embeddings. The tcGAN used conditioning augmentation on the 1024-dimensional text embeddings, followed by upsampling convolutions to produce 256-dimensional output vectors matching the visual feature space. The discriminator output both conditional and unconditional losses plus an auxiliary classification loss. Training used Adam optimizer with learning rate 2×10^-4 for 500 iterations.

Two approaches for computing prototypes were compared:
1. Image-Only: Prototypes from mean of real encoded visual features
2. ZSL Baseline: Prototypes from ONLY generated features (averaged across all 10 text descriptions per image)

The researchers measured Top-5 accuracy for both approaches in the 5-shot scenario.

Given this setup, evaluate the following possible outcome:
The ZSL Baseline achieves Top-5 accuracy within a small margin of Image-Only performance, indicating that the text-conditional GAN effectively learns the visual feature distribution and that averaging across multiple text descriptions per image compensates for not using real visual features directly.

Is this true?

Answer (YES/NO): NO